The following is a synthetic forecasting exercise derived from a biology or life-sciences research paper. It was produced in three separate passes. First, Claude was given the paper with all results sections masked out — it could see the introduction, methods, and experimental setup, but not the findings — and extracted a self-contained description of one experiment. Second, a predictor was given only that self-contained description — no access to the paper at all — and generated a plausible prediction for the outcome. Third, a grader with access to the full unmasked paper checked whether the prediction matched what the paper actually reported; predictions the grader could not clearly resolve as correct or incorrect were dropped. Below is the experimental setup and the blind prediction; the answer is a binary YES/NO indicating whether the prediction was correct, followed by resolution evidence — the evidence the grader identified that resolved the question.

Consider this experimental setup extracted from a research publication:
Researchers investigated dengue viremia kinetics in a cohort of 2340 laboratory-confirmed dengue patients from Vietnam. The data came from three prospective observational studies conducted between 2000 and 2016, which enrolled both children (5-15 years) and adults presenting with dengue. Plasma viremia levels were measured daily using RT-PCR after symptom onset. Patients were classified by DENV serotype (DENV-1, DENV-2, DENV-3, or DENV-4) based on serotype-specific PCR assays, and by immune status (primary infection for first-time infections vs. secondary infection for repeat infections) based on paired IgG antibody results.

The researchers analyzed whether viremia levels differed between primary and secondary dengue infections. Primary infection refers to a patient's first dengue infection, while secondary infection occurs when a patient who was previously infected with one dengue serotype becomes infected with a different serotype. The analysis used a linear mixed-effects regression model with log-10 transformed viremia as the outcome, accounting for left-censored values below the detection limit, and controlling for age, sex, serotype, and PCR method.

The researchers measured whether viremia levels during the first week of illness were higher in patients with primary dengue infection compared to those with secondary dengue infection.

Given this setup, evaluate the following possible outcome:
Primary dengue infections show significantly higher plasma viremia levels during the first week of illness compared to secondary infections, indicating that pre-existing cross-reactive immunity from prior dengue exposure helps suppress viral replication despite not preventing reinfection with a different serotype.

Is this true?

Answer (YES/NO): NO